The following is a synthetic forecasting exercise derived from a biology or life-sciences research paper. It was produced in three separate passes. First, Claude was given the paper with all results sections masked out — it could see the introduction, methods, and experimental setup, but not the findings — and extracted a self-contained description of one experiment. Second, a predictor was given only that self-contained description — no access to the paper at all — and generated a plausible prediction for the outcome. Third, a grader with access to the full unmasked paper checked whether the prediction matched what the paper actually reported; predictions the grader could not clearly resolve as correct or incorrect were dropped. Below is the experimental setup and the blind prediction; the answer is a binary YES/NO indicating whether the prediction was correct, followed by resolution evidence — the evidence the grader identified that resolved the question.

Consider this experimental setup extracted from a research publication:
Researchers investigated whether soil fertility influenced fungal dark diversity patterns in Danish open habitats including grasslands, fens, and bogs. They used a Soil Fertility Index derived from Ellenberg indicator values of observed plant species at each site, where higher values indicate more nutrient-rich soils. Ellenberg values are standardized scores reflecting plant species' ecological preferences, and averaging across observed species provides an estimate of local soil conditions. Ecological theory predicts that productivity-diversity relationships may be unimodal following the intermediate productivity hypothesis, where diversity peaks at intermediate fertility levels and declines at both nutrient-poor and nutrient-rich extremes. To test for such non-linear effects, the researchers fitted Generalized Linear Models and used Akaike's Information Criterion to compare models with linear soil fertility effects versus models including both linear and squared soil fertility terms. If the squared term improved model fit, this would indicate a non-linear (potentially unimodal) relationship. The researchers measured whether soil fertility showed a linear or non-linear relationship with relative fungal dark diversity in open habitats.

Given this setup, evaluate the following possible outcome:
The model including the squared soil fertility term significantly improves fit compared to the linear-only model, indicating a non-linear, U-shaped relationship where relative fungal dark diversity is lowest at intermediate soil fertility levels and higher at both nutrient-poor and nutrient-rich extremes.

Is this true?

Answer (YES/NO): NO